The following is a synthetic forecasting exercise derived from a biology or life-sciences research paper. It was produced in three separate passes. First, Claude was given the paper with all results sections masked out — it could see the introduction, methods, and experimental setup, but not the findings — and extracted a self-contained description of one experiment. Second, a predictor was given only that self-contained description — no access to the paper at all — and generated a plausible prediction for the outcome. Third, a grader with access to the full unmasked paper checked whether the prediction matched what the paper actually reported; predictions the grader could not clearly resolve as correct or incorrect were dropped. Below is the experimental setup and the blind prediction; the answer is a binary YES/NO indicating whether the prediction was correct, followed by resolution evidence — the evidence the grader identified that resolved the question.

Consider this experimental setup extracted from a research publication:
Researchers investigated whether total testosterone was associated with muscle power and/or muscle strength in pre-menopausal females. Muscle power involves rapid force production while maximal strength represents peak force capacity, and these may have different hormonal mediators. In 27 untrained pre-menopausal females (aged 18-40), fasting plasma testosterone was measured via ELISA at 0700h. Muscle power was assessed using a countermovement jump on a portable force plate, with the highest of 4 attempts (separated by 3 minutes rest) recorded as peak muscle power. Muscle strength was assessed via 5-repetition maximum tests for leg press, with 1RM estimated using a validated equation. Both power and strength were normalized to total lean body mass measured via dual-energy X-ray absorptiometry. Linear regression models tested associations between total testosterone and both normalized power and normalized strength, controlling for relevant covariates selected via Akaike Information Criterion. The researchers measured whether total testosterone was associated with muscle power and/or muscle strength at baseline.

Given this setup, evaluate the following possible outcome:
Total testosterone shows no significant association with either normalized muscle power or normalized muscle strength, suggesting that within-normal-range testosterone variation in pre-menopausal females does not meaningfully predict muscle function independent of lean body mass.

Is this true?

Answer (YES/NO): YES